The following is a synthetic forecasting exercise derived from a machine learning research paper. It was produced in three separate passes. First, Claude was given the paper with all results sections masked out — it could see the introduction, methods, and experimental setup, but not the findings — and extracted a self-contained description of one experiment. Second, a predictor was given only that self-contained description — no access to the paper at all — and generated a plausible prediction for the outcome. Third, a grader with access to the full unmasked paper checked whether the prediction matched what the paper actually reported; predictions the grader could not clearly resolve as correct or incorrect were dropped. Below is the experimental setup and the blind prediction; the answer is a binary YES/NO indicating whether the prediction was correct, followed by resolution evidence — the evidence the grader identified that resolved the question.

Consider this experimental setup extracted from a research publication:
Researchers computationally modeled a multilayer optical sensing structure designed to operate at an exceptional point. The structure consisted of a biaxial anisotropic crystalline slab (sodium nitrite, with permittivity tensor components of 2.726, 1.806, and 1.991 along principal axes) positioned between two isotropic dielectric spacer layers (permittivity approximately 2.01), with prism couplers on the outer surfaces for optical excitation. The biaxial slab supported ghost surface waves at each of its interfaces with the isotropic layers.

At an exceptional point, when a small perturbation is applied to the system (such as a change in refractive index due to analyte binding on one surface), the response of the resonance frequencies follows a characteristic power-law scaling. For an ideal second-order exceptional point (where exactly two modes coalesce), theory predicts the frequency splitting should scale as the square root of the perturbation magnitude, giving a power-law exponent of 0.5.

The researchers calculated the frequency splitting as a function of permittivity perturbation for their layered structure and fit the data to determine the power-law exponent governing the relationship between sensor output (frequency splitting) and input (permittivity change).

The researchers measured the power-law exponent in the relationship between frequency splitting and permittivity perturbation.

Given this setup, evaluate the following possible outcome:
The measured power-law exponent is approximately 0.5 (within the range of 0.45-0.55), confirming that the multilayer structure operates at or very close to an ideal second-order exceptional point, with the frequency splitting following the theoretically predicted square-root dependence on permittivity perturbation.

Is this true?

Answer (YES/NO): NO